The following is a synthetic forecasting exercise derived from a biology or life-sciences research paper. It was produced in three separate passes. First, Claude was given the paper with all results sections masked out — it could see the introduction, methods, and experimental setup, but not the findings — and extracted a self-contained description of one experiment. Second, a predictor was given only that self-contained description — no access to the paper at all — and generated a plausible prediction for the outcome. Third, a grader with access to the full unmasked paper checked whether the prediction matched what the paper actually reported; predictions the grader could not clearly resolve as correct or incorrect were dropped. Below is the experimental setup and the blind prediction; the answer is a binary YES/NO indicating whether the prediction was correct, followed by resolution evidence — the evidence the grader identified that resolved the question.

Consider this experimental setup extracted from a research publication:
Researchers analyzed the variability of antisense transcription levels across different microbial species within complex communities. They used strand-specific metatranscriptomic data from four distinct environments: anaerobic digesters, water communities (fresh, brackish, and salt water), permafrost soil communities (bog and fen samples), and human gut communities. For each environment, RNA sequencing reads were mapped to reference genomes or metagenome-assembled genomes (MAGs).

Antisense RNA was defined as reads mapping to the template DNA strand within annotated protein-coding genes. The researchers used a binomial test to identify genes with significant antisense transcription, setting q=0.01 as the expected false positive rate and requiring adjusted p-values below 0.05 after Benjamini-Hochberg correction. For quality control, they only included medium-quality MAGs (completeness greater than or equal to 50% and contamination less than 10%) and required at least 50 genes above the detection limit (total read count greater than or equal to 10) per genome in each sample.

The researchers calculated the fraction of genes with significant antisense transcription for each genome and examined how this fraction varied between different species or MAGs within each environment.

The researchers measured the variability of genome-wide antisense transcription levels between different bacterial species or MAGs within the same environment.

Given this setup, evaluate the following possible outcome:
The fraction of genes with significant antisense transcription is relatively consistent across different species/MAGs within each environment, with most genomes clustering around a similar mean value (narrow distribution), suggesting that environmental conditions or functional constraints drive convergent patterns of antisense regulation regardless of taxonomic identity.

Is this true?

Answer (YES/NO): NO